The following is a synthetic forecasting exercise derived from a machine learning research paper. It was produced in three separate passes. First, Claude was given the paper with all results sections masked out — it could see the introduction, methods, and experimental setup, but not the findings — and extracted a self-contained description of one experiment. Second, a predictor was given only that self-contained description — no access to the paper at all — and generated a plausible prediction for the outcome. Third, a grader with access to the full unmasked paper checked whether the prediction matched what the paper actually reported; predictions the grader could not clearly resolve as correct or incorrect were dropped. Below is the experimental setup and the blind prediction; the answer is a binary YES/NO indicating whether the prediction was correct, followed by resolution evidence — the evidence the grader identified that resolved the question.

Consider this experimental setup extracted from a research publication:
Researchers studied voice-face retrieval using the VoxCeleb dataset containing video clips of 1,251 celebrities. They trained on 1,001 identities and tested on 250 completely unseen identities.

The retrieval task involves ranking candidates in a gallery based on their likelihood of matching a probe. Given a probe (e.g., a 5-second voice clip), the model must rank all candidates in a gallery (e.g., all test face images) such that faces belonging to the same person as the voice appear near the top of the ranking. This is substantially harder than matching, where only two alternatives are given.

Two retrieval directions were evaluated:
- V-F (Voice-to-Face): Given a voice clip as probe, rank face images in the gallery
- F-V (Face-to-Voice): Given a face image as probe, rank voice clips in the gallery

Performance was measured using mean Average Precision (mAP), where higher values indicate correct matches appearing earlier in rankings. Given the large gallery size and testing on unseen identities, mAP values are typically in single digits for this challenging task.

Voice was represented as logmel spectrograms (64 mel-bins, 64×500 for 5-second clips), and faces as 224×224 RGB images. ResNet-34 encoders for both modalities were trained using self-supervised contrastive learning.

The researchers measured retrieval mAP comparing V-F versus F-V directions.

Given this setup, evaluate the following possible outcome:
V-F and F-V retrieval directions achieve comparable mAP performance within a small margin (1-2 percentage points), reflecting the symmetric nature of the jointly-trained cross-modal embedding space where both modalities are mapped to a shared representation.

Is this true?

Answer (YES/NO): NO